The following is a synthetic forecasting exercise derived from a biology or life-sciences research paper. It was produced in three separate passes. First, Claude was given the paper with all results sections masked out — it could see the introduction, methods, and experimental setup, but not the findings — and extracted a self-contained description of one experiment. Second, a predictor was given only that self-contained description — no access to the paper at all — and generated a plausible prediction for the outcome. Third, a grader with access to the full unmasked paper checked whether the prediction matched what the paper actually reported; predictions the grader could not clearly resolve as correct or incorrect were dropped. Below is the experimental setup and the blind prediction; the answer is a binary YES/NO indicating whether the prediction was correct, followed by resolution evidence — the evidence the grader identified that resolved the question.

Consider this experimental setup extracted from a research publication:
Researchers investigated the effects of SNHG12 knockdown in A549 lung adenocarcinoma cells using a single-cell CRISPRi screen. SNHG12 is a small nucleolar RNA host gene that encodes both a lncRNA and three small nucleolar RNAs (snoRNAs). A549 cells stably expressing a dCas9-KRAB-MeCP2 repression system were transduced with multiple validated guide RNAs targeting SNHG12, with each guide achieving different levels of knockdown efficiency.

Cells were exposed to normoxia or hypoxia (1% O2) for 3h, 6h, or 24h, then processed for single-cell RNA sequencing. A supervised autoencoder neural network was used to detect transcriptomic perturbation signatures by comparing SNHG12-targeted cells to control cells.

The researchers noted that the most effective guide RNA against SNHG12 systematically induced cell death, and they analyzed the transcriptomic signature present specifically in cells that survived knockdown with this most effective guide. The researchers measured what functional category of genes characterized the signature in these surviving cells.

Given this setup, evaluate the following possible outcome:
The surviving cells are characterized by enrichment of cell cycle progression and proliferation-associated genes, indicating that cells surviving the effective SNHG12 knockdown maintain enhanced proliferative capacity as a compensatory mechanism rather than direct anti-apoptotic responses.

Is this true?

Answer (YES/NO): NO